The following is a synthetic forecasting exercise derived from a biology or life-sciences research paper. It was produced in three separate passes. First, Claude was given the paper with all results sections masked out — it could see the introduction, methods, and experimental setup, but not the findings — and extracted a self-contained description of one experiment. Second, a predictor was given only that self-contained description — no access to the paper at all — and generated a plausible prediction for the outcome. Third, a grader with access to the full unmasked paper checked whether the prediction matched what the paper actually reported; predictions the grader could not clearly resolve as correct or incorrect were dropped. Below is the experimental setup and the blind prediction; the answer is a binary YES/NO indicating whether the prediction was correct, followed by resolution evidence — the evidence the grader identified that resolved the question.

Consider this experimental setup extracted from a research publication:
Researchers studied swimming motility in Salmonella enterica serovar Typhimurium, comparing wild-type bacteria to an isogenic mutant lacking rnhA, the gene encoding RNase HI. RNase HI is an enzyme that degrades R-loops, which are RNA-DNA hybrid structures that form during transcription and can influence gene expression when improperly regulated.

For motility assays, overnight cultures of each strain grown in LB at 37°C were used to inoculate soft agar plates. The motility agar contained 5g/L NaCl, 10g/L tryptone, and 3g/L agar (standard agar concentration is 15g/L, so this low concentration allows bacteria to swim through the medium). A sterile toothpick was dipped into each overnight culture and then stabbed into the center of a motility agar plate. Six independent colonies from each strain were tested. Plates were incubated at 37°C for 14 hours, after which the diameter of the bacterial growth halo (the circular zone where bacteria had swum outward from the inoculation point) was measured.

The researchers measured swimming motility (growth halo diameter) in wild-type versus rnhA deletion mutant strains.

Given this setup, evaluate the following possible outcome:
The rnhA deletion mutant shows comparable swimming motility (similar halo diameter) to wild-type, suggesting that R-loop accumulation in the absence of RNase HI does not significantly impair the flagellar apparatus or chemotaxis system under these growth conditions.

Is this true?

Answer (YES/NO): NO